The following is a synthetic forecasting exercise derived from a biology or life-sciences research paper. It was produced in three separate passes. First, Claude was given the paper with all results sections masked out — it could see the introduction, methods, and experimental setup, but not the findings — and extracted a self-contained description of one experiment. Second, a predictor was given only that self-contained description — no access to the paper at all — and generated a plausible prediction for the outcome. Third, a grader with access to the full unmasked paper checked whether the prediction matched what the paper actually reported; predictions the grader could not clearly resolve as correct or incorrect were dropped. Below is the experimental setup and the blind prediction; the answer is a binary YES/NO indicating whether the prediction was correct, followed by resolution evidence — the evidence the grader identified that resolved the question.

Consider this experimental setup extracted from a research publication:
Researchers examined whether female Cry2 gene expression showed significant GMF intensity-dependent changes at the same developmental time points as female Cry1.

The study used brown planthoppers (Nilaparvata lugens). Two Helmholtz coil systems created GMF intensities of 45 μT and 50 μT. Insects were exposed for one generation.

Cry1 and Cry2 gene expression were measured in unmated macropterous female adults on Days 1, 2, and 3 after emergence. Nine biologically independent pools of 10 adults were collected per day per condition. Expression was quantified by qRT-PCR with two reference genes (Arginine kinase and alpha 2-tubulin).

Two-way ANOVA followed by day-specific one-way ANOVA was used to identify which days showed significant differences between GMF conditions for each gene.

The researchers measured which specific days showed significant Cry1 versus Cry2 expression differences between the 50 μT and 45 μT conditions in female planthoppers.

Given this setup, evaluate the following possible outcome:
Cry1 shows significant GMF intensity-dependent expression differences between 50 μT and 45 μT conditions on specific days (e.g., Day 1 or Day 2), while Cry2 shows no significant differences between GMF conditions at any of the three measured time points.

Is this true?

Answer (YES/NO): NO